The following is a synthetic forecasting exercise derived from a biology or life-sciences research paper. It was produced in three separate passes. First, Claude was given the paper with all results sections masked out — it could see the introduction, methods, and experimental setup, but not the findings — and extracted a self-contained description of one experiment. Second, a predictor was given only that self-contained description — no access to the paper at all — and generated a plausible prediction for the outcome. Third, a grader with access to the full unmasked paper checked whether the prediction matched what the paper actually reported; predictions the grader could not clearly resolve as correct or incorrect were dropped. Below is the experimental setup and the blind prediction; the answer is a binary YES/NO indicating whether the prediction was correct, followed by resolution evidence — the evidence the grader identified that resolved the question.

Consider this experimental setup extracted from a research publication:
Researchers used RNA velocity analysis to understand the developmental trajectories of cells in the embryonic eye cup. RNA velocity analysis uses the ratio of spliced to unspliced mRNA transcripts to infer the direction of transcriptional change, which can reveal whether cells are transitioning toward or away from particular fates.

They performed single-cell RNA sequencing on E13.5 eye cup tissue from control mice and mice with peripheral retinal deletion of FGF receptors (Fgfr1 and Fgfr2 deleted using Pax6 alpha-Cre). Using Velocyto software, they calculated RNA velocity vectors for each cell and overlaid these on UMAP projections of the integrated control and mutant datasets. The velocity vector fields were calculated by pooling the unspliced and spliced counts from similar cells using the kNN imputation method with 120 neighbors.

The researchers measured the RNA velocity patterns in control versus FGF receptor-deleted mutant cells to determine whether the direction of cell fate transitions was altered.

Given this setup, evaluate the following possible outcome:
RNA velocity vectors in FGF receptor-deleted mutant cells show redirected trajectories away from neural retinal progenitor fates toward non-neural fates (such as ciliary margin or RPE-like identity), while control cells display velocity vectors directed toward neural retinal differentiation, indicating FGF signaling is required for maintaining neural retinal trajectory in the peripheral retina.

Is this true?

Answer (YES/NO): NO